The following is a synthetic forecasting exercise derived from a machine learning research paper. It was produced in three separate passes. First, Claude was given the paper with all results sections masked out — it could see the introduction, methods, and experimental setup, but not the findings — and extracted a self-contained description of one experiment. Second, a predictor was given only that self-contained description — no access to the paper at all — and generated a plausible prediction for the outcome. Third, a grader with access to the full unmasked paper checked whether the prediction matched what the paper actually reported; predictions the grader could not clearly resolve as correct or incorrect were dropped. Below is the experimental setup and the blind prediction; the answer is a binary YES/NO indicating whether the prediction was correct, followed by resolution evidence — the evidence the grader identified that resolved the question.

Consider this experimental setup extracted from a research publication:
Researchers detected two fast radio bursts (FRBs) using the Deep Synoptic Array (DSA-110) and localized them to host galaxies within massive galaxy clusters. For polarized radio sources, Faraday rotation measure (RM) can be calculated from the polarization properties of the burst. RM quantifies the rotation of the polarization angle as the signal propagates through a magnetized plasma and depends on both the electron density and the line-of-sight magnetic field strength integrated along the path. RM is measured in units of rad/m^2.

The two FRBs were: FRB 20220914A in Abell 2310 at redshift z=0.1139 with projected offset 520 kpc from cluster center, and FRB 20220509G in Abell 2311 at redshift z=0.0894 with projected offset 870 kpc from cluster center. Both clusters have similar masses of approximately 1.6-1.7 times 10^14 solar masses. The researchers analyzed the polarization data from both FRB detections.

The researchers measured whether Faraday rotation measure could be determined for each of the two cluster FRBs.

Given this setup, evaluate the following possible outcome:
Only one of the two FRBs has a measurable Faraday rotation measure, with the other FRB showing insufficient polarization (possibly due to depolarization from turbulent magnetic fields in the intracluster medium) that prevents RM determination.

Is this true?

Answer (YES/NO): YES